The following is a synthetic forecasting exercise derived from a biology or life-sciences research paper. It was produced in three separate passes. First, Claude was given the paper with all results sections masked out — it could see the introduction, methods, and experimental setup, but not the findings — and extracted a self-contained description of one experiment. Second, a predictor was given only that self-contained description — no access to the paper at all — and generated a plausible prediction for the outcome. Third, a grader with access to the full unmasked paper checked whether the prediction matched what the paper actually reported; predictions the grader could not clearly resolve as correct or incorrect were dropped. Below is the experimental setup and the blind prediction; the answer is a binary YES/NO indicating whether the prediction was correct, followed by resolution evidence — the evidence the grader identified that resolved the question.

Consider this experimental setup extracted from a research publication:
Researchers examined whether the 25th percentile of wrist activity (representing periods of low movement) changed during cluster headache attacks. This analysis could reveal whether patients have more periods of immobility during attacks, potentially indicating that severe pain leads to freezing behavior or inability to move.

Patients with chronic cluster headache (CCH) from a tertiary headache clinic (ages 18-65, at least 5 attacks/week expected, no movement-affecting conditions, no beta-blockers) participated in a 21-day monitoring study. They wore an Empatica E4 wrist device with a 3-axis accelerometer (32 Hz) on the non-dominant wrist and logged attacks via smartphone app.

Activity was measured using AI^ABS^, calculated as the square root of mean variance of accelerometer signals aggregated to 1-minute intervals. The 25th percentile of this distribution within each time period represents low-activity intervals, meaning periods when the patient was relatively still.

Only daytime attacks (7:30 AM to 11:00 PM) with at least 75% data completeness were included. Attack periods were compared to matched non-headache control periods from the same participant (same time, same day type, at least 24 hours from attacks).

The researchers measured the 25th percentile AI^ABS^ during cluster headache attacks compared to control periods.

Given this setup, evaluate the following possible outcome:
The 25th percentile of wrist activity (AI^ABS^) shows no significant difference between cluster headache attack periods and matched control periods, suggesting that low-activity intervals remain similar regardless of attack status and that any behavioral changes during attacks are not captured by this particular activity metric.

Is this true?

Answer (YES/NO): YES